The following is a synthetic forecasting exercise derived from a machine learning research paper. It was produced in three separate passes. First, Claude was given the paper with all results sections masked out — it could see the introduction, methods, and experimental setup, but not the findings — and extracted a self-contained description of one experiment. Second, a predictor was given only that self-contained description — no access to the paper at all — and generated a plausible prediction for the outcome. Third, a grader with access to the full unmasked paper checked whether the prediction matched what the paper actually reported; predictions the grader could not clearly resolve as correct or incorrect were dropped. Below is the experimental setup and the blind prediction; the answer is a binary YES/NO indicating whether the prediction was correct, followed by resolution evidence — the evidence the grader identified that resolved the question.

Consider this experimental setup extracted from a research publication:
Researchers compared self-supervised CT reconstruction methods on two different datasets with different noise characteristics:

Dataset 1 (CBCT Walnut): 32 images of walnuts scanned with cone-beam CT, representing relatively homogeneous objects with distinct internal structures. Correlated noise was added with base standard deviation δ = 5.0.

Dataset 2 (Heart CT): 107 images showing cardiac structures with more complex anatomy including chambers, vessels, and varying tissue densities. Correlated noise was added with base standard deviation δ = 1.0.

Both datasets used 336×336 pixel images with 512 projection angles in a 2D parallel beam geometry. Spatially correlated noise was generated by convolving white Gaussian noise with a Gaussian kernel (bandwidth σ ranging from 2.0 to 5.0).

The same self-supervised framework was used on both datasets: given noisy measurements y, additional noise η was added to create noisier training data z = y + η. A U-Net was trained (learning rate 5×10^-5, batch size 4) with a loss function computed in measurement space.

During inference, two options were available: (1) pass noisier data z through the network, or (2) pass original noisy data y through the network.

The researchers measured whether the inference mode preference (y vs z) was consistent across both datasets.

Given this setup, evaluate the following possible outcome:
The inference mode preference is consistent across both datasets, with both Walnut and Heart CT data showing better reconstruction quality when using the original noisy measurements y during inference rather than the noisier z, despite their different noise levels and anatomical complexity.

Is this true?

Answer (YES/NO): YES